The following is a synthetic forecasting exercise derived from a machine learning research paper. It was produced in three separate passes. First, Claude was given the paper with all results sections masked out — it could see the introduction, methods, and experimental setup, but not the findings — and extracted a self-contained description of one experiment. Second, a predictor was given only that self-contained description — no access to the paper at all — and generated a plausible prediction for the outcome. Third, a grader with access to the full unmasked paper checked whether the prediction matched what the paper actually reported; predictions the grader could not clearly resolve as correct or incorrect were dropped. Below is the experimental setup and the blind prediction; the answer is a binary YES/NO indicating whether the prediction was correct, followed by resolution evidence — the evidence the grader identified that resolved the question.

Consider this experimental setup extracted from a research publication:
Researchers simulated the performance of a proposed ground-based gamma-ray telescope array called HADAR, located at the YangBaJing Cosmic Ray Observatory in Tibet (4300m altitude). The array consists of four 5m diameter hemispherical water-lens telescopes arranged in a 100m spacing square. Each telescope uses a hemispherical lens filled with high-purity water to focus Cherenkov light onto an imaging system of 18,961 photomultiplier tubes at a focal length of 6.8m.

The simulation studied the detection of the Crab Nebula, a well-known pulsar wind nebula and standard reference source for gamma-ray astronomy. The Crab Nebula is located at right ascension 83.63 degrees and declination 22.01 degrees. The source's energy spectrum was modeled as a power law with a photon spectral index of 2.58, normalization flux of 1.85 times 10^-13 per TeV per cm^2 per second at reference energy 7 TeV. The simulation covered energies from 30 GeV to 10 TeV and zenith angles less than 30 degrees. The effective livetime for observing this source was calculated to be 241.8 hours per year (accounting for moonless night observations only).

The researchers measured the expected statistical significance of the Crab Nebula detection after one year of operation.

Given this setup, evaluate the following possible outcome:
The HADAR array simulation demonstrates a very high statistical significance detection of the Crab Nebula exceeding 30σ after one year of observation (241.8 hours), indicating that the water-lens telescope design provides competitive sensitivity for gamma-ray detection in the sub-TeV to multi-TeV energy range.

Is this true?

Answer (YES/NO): YES